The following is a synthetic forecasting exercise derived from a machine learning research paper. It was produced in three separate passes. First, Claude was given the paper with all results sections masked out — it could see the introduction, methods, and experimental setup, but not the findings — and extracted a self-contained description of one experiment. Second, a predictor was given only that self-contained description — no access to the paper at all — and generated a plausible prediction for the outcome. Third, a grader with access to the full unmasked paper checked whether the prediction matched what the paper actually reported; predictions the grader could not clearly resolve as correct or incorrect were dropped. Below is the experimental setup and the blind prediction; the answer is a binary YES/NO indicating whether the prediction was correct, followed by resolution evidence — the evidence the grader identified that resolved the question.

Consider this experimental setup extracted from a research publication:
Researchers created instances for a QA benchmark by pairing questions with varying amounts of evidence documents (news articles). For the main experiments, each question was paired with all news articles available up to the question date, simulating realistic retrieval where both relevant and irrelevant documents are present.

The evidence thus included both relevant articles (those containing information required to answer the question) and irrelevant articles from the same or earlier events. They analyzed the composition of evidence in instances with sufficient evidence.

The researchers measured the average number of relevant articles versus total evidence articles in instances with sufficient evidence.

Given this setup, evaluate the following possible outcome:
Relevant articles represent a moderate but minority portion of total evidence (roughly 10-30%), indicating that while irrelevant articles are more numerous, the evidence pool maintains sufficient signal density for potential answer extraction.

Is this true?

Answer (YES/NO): NO